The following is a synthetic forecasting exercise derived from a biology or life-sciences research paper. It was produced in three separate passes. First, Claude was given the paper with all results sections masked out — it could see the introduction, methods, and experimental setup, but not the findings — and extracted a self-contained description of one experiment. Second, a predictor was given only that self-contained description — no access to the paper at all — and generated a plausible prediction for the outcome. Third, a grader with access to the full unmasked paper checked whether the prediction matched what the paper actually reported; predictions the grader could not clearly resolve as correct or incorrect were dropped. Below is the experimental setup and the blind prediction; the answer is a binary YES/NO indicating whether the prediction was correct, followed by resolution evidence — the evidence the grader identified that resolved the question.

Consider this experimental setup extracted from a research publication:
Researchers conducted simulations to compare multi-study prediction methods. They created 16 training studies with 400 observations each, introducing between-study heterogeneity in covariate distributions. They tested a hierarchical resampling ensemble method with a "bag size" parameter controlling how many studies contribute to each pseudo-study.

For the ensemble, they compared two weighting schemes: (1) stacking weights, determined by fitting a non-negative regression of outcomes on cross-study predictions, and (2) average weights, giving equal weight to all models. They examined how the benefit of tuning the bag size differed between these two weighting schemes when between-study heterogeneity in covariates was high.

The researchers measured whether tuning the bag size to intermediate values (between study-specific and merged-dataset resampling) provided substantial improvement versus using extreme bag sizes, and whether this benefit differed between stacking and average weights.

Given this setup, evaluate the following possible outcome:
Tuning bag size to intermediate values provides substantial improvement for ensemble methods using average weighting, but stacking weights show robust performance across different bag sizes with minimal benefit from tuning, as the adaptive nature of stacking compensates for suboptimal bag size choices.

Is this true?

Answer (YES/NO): NO